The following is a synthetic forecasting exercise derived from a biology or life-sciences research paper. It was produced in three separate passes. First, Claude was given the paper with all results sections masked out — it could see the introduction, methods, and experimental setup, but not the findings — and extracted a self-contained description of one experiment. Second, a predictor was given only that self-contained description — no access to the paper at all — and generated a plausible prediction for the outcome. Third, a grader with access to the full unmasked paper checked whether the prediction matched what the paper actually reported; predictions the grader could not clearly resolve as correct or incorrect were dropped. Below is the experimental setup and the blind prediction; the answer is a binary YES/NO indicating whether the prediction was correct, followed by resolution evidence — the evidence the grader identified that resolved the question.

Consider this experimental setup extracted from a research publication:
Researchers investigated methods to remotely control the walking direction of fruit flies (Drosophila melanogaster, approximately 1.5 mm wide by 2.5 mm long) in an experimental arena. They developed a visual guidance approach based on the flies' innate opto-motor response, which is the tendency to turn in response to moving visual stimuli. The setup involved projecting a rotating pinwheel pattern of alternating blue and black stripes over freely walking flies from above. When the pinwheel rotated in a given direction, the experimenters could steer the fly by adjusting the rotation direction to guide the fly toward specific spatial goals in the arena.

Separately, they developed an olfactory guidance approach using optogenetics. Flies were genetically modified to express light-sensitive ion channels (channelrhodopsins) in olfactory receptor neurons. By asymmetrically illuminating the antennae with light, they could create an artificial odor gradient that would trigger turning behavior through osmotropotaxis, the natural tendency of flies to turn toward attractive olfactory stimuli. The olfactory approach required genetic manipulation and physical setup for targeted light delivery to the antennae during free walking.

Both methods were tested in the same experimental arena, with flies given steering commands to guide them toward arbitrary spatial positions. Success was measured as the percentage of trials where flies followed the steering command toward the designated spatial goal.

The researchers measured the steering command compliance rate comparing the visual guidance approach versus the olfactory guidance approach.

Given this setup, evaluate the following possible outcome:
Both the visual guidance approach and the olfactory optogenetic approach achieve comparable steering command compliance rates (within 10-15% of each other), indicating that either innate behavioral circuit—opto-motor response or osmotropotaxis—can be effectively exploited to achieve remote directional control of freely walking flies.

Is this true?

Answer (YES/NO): NO